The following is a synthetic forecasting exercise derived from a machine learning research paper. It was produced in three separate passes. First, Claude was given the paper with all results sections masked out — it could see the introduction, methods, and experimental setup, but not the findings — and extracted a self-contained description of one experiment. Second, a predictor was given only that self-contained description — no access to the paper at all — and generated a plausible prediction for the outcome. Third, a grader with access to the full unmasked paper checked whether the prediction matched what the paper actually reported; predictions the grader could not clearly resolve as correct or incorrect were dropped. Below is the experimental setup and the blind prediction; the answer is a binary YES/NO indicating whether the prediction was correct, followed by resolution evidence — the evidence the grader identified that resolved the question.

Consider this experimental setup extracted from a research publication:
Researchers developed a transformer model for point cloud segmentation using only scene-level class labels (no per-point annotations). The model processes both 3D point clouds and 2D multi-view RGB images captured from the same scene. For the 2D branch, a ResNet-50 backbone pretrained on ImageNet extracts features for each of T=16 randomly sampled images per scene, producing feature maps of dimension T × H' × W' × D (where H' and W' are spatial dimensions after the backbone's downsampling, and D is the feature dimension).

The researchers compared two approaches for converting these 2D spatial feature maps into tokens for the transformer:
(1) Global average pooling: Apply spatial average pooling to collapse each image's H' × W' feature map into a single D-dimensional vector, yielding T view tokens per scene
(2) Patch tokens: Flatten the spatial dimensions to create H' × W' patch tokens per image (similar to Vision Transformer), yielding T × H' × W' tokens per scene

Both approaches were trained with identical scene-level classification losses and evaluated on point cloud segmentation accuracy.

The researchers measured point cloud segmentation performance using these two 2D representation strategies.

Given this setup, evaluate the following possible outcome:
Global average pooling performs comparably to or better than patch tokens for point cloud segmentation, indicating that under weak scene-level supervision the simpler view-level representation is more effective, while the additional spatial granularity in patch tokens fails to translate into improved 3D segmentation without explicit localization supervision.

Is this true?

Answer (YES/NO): YES